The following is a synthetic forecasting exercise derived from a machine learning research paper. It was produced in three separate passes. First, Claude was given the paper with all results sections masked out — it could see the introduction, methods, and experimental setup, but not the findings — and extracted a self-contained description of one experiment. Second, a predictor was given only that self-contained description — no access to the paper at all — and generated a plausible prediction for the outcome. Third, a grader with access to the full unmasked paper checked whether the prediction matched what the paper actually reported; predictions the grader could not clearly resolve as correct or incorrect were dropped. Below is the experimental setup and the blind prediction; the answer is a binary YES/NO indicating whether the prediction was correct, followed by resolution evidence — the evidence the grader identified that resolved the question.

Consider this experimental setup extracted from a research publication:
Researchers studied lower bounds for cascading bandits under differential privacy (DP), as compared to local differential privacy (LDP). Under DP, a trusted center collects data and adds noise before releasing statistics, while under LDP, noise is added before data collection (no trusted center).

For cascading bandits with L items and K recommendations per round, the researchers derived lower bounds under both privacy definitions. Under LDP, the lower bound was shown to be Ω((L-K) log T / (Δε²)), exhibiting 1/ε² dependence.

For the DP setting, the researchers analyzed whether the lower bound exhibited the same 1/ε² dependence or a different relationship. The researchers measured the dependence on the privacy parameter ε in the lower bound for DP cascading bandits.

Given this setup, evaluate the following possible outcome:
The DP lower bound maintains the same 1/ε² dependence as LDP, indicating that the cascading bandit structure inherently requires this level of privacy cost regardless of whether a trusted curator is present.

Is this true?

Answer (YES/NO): NO